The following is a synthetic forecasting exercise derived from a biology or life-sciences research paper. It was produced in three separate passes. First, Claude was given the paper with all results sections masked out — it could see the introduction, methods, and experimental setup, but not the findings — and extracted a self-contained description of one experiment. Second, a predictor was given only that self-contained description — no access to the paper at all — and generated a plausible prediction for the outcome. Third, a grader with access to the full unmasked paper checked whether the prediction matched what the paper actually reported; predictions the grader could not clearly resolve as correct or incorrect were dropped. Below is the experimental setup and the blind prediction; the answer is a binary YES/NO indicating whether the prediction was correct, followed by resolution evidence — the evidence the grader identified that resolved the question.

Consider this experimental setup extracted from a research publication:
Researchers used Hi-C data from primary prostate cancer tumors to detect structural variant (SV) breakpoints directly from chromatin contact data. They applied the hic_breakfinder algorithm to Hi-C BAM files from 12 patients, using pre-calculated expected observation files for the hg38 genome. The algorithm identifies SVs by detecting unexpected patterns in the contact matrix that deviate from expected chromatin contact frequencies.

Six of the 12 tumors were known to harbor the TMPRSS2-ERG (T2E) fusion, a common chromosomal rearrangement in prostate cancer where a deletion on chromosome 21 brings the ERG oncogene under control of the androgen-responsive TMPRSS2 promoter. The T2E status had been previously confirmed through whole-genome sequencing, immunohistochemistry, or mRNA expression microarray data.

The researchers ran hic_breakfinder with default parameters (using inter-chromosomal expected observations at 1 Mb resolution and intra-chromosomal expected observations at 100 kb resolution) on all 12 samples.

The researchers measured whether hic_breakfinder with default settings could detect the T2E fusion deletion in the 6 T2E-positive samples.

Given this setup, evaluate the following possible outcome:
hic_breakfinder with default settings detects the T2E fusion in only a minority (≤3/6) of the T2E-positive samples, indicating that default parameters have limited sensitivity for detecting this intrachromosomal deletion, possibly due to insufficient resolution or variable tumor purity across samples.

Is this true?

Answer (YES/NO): YES